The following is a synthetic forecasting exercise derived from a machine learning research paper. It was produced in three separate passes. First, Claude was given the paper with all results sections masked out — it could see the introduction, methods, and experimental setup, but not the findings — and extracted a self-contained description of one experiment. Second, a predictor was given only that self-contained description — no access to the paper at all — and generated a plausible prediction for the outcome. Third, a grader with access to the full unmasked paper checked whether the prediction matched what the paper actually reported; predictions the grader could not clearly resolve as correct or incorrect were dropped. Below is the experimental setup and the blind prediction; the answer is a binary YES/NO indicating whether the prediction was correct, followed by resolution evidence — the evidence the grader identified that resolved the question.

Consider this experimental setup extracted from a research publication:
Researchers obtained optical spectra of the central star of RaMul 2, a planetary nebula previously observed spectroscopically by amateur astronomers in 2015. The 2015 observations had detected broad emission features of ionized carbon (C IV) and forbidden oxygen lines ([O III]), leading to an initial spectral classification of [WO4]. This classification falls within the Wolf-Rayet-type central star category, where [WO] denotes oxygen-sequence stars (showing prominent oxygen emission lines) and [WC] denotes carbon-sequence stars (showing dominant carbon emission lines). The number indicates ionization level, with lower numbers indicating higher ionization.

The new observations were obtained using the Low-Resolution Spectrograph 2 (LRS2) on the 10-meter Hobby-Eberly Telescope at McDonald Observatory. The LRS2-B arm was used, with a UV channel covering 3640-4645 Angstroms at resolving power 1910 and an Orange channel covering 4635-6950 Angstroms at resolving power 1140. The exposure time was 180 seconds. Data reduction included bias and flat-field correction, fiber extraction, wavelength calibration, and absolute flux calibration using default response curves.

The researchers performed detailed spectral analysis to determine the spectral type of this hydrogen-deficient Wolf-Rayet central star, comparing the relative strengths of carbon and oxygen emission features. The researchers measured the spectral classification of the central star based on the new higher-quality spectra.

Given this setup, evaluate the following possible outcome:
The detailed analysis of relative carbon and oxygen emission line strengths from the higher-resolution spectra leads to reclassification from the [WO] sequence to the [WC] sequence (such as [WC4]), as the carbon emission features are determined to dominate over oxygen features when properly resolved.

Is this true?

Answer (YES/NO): YES